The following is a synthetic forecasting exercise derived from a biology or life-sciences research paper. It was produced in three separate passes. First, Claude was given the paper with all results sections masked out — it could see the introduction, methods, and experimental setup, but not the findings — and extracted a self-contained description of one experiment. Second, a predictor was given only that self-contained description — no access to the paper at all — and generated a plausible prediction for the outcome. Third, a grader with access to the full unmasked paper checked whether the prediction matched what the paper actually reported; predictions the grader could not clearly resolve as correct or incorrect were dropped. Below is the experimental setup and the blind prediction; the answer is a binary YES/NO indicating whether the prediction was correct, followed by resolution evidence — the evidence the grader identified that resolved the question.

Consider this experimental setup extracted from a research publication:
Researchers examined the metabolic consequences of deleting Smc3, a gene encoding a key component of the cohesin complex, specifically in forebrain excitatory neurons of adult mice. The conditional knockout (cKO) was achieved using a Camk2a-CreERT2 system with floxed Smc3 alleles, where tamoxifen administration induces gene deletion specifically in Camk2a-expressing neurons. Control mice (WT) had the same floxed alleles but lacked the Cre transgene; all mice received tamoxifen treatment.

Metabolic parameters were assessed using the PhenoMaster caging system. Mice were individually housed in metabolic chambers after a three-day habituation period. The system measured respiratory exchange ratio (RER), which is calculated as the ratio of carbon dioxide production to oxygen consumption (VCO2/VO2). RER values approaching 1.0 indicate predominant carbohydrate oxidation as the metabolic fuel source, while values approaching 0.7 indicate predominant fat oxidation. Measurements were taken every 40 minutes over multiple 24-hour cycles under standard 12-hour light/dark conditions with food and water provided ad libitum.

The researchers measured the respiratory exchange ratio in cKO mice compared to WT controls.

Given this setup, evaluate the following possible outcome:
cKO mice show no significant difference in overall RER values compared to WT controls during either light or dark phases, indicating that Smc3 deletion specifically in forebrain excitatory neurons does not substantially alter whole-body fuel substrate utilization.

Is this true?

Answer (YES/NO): NO